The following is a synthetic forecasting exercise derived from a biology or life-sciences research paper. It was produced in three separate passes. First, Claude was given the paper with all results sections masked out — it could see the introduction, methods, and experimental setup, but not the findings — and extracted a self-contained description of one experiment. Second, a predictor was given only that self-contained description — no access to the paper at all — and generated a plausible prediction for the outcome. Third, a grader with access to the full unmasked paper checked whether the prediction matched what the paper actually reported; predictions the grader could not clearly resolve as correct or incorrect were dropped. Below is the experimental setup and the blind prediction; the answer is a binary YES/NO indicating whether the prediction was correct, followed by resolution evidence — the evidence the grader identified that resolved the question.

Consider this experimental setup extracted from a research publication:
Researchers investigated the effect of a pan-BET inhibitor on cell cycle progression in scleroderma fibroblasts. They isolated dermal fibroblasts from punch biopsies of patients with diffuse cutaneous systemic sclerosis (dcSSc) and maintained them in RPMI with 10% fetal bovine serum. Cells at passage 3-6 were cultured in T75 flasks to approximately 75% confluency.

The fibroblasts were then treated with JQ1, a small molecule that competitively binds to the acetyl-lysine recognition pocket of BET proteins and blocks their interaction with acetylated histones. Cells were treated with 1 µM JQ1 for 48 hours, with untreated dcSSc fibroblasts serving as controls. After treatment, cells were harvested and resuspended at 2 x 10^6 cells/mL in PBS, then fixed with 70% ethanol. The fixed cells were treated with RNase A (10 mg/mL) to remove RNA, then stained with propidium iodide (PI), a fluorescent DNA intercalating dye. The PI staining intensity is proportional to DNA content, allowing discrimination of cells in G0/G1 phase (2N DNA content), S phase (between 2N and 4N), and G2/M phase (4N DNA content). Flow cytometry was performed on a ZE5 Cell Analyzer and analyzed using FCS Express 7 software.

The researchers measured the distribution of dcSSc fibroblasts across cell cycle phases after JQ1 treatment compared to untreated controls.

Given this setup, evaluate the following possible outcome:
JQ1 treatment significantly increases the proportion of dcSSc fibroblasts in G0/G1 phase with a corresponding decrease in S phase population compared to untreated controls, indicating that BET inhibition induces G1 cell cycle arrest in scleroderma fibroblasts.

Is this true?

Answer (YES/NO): YES